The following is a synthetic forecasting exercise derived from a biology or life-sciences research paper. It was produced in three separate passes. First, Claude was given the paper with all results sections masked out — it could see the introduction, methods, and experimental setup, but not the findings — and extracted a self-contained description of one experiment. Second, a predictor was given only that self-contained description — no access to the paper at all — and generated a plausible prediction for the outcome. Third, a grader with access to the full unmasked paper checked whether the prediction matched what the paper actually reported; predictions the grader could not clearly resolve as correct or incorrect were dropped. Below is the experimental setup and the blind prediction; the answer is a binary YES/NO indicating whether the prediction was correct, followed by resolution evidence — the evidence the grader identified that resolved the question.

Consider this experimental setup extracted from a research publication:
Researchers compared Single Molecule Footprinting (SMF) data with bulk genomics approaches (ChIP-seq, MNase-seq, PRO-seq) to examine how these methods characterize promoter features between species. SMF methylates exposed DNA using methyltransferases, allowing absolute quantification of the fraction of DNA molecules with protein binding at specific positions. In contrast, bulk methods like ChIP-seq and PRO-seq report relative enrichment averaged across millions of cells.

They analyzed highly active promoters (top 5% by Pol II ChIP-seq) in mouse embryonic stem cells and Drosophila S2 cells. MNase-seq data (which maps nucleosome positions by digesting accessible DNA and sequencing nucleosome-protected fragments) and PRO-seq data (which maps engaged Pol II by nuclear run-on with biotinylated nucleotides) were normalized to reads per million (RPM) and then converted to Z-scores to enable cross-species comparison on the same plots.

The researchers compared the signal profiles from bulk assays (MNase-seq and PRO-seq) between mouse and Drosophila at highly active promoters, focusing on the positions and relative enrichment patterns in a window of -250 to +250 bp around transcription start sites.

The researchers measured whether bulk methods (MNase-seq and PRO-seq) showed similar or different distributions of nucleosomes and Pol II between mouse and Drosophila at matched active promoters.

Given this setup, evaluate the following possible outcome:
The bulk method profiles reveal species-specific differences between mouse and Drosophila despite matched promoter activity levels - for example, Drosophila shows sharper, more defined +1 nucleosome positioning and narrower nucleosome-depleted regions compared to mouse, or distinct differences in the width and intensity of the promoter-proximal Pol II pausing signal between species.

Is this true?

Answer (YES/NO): NO